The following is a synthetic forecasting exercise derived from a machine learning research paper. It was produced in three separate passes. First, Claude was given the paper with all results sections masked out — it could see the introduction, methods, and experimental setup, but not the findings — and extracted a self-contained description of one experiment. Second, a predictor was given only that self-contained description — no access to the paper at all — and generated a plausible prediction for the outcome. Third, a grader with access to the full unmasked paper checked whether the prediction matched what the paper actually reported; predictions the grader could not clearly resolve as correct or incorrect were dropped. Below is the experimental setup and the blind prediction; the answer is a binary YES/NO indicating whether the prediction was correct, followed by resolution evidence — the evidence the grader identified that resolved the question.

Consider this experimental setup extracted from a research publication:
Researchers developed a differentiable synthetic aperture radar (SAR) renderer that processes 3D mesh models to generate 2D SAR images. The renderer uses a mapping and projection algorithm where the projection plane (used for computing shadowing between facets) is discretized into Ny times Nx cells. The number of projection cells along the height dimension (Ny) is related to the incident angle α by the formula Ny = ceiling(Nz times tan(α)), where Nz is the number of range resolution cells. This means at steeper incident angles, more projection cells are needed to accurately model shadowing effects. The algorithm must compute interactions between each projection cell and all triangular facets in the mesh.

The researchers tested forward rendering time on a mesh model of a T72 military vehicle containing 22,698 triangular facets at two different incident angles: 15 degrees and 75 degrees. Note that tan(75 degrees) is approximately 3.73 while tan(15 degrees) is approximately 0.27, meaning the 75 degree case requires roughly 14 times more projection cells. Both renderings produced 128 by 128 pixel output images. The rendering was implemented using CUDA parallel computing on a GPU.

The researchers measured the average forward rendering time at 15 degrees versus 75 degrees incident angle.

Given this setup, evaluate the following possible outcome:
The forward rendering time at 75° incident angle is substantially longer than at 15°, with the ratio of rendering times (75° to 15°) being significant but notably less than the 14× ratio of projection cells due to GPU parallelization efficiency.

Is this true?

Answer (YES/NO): NO